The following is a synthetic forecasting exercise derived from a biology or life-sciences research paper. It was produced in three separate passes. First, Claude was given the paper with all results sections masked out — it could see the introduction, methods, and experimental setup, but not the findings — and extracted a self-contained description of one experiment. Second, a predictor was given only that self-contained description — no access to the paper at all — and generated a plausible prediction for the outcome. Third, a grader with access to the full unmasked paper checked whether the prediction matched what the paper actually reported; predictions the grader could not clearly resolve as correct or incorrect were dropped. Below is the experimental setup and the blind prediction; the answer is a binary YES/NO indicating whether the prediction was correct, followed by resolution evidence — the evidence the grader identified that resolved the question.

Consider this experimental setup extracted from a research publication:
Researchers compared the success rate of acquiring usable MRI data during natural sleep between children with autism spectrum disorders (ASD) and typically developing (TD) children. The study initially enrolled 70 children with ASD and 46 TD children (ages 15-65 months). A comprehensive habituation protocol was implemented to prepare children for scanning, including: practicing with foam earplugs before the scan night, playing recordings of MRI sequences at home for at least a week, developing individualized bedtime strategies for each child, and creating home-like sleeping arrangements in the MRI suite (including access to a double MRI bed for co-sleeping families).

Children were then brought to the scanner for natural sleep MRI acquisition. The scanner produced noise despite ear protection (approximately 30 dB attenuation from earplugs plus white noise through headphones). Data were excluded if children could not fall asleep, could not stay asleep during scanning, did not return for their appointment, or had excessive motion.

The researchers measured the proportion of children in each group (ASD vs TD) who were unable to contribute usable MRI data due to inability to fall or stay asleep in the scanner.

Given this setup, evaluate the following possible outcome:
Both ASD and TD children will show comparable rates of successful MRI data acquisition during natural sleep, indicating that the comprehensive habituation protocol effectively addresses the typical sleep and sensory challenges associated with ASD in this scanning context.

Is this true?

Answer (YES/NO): NO